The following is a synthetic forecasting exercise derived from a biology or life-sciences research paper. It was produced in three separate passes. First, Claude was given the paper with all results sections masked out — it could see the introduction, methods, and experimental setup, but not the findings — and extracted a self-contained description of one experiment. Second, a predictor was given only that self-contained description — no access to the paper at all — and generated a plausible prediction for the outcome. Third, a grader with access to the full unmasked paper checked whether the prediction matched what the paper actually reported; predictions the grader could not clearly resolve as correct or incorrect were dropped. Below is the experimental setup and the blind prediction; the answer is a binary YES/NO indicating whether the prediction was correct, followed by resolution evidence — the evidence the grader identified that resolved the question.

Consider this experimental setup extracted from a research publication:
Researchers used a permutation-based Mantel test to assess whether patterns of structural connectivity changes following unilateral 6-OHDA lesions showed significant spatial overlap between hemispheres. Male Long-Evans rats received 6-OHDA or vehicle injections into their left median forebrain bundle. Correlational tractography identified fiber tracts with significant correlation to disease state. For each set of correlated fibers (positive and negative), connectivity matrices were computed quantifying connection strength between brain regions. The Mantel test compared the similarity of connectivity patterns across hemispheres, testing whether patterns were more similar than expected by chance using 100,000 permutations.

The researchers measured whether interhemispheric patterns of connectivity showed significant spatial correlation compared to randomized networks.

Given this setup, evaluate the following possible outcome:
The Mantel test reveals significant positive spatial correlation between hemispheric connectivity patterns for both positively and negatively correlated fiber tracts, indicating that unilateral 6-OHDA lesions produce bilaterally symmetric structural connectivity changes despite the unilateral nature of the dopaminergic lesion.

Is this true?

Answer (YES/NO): NO